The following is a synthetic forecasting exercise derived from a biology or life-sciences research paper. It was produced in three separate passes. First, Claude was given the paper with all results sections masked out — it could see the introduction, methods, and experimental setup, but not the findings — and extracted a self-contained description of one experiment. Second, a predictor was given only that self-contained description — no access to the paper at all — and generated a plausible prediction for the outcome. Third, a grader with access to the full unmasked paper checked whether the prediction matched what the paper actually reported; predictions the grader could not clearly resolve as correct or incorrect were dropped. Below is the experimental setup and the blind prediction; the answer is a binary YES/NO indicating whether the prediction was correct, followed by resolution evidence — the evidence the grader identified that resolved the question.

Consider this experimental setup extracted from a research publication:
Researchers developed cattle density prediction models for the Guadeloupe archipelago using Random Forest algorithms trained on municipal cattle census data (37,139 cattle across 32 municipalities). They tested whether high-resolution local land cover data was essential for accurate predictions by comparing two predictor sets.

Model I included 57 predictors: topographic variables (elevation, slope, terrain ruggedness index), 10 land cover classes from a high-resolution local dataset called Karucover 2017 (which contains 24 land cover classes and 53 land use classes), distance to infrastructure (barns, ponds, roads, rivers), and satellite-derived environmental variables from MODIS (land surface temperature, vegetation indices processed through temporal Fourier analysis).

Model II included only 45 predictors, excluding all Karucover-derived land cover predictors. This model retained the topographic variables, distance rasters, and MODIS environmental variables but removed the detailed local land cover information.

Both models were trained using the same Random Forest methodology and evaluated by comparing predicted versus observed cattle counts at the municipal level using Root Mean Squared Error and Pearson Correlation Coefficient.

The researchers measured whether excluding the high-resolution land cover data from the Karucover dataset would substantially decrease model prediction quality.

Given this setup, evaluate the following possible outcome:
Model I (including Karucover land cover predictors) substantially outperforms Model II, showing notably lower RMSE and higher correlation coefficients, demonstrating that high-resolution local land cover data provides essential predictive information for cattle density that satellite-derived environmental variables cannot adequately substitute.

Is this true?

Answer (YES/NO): NO